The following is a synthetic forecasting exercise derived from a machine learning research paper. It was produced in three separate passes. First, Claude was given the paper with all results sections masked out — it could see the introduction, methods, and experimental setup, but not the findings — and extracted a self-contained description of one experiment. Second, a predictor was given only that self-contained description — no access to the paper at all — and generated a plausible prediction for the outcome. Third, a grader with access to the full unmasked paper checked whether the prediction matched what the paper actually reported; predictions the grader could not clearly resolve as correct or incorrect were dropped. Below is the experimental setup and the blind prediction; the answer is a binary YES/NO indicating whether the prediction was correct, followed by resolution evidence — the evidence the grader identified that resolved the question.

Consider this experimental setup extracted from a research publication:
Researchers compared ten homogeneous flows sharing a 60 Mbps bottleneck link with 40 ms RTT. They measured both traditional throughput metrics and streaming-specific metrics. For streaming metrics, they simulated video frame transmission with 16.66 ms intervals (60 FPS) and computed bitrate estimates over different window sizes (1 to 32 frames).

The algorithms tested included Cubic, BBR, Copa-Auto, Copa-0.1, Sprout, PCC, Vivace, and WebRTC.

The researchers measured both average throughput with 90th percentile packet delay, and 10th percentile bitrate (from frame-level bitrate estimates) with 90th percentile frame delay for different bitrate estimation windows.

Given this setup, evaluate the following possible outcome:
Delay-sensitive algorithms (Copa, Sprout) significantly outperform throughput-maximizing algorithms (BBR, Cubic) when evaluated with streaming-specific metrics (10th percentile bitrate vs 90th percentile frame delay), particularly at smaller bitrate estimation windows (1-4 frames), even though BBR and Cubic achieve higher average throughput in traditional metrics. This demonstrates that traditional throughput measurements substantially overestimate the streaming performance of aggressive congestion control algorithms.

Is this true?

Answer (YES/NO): NO